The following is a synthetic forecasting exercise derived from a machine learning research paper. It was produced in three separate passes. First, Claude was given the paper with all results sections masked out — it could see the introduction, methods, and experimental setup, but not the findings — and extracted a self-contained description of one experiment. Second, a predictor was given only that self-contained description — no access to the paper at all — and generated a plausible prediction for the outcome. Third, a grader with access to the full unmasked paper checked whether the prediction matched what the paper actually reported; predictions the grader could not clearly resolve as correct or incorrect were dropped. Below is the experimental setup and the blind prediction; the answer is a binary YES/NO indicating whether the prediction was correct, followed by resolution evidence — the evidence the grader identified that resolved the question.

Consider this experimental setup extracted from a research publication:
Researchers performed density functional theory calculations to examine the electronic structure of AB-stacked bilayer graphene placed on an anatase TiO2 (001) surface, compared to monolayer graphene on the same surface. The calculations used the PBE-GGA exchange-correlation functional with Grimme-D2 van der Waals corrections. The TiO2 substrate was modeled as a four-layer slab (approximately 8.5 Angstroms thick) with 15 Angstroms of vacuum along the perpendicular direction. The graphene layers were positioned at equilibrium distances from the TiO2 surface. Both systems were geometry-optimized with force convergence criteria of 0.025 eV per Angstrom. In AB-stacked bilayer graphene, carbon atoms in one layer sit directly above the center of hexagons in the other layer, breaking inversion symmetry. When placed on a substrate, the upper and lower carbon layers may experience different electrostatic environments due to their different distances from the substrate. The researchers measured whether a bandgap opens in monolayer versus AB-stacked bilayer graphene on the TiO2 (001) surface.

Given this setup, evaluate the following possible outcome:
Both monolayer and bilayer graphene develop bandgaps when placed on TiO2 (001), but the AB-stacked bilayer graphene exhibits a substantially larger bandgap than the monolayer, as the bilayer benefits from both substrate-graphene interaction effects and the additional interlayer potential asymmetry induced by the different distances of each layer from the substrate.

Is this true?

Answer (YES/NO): NO